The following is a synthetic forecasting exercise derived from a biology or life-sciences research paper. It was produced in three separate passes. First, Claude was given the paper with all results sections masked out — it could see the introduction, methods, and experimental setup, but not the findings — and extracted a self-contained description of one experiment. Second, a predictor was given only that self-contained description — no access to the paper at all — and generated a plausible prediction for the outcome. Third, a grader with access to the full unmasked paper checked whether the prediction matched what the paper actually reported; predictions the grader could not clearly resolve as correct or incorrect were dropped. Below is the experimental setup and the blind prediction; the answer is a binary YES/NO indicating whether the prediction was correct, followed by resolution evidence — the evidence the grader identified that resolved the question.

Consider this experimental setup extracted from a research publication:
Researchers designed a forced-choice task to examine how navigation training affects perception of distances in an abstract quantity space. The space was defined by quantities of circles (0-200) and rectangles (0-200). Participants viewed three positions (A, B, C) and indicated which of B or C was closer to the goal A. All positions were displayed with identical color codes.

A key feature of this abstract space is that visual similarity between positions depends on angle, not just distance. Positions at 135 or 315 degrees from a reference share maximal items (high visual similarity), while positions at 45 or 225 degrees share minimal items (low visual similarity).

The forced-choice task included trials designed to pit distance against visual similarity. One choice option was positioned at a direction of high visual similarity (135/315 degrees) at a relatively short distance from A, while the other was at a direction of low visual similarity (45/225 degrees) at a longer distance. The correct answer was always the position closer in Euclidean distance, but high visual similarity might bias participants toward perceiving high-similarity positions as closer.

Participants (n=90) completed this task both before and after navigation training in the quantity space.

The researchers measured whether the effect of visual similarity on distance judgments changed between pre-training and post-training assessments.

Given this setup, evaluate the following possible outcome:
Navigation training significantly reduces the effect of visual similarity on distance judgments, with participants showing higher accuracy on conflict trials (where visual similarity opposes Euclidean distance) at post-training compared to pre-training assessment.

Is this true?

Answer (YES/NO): NO